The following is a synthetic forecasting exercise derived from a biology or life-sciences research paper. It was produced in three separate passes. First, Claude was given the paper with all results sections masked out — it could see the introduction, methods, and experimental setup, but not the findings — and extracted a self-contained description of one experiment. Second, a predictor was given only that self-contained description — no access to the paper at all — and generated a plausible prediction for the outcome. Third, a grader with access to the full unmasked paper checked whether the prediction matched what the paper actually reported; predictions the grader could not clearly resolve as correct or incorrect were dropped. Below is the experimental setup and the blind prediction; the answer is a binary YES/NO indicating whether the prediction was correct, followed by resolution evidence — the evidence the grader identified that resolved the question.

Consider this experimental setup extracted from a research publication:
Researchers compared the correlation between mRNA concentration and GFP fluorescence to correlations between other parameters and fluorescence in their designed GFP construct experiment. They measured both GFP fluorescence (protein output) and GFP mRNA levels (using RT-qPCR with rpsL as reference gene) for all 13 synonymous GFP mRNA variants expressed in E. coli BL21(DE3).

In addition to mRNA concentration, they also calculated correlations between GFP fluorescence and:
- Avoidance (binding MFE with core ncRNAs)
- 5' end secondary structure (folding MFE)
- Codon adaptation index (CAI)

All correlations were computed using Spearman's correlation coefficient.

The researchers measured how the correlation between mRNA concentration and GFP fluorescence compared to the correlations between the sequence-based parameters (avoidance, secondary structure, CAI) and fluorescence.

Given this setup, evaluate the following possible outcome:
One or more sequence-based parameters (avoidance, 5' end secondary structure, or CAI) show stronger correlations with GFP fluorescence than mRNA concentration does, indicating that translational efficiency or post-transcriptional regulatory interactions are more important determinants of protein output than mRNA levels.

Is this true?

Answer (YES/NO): NO